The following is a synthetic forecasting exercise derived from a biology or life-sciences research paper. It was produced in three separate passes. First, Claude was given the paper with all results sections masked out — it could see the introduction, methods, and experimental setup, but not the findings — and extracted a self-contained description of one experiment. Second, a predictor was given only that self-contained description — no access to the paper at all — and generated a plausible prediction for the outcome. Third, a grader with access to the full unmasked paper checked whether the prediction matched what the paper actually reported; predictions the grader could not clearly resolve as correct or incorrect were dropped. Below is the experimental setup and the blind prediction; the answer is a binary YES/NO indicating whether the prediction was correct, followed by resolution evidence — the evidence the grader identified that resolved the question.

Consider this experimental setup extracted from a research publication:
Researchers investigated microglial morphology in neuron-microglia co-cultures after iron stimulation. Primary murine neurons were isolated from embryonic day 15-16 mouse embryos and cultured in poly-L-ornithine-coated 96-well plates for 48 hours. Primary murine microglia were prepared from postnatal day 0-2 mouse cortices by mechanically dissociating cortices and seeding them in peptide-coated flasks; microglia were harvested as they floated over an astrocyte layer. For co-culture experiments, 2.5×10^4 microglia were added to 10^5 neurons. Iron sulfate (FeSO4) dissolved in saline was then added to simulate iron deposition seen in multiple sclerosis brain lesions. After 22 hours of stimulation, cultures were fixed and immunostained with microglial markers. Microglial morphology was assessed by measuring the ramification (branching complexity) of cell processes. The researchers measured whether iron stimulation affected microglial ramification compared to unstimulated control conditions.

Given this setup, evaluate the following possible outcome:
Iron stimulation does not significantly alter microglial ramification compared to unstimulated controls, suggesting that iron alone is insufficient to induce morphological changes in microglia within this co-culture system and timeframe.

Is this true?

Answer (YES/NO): NO